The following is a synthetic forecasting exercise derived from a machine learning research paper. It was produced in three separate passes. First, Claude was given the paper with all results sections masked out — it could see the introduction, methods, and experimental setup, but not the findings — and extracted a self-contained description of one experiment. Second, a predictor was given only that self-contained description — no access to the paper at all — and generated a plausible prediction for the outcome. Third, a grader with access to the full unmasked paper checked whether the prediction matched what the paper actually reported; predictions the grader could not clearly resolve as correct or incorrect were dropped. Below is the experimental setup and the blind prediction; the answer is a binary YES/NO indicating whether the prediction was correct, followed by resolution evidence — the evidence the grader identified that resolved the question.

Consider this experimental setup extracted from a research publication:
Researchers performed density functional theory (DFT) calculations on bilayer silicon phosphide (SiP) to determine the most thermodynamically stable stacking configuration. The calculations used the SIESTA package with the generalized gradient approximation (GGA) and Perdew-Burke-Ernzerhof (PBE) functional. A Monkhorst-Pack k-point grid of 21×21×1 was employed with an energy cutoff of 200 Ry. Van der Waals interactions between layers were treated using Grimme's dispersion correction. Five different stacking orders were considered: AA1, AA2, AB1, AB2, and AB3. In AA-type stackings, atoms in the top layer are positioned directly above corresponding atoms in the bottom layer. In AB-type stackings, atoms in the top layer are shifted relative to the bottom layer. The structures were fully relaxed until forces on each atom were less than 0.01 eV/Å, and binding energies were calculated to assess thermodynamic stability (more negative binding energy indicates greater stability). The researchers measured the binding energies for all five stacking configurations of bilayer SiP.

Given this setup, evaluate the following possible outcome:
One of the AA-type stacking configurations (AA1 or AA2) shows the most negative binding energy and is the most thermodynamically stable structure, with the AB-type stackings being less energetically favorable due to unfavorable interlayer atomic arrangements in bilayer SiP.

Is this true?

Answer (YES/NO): NO